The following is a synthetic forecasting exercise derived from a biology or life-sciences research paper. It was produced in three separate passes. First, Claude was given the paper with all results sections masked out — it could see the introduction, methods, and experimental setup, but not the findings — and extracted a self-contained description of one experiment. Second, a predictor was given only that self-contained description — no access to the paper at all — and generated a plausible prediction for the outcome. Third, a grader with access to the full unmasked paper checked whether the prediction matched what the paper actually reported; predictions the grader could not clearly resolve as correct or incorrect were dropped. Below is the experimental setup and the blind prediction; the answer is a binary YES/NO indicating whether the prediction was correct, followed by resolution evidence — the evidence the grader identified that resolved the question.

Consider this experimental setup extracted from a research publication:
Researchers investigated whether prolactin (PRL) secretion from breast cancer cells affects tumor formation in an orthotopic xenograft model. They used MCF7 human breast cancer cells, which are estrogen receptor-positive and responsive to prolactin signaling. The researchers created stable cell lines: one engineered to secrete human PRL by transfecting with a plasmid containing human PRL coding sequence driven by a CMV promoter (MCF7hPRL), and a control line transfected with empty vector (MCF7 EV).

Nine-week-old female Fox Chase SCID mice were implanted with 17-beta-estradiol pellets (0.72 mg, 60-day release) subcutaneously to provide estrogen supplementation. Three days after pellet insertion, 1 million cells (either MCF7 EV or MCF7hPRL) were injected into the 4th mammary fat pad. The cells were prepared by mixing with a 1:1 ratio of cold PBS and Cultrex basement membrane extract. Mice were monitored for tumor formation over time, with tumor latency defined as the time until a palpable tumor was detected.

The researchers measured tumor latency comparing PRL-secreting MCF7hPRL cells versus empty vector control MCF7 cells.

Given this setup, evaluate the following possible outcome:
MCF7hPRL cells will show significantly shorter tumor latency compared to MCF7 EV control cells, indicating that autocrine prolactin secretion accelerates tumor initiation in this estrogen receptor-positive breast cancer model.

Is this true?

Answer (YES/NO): NO